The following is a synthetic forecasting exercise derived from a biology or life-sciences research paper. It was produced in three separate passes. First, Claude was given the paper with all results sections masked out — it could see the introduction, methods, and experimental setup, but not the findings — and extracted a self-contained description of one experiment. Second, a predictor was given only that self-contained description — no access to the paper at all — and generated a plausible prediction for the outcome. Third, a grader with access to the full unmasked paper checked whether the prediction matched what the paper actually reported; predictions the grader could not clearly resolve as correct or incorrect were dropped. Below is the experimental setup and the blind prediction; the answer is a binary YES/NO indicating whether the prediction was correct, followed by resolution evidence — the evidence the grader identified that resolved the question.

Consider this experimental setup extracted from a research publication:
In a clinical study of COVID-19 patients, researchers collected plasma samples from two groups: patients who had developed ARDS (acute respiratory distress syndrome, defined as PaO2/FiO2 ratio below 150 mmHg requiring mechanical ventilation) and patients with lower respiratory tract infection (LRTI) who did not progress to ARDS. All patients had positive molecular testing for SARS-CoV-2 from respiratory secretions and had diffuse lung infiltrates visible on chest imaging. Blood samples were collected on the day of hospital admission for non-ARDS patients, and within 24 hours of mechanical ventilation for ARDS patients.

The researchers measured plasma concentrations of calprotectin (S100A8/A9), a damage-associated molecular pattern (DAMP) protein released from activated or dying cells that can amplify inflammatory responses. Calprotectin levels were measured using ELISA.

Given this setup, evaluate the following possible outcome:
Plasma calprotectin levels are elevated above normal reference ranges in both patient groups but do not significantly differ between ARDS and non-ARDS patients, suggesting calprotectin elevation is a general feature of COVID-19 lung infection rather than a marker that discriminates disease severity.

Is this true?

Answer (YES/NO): NO